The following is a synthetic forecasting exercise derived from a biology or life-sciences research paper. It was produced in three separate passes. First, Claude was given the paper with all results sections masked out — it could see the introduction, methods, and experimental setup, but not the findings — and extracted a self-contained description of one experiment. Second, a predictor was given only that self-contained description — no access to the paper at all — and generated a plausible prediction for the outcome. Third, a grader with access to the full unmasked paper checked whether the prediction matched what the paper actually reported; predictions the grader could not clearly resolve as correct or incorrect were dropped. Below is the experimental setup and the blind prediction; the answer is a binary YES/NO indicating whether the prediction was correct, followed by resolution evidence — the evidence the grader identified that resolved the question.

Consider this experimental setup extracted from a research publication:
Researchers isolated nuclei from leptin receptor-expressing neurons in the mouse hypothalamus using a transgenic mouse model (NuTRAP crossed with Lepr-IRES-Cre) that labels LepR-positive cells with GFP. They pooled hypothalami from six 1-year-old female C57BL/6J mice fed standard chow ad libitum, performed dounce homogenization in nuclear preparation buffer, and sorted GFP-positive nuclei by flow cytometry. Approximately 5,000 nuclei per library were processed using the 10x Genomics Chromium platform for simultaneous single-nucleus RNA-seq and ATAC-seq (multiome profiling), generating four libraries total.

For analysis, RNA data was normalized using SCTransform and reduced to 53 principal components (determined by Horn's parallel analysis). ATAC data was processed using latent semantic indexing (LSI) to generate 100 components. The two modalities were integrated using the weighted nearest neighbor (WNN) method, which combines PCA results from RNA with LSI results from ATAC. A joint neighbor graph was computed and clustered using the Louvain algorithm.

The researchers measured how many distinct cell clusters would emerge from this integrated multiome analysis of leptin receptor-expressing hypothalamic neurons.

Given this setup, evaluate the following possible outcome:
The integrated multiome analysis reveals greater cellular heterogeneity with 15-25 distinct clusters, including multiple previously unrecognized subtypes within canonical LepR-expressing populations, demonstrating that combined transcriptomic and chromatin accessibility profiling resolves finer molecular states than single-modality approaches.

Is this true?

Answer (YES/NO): NO